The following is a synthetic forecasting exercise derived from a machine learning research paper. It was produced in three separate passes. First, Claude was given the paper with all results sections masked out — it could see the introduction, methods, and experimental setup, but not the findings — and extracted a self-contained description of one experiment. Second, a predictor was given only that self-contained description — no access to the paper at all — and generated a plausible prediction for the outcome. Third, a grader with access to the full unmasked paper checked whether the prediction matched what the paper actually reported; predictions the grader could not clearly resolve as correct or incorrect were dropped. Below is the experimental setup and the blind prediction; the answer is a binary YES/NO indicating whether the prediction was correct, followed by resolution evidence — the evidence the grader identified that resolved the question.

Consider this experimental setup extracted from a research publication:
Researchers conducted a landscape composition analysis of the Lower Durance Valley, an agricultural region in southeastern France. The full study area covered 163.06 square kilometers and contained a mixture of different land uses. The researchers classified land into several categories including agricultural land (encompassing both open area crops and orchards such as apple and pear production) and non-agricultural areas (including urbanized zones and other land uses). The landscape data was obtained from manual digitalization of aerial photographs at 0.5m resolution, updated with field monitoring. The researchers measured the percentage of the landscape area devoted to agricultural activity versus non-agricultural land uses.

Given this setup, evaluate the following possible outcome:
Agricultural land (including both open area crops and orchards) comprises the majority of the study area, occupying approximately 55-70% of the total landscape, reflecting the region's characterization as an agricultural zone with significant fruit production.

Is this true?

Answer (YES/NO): NO